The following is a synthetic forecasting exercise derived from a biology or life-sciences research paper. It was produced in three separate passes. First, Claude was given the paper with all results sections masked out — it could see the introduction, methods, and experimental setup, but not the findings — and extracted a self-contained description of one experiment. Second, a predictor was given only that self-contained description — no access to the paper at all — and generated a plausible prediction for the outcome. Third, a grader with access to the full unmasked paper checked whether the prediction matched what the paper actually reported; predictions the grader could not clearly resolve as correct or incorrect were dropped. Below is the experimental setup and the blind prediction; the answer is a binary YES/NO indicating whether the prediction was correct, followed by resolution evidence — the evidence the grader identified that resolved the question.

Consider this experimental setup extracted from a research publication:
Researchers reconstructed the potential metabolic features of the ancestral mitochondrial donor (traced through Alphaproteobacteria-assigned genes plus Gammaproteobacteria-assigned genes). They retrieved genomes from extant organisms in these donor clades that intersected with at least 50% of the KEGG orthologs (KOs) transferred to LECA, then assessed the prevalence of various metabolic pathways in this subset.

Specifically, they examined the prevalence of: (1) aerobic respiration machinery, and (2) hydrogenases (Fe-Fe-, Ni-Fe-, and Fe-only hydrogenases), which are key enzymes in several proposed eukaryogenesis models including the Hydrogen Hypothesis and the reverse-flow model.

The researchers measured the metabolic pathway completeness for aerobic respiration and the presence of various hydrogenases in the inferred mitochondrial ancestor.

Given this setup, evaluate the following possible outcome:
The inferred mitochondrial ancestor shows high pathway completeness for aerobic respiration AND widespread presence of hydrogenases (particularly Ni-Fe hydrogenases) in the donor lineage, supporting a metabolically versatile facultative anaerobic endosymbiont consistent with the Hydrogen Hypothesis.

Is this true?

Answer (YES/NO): NO